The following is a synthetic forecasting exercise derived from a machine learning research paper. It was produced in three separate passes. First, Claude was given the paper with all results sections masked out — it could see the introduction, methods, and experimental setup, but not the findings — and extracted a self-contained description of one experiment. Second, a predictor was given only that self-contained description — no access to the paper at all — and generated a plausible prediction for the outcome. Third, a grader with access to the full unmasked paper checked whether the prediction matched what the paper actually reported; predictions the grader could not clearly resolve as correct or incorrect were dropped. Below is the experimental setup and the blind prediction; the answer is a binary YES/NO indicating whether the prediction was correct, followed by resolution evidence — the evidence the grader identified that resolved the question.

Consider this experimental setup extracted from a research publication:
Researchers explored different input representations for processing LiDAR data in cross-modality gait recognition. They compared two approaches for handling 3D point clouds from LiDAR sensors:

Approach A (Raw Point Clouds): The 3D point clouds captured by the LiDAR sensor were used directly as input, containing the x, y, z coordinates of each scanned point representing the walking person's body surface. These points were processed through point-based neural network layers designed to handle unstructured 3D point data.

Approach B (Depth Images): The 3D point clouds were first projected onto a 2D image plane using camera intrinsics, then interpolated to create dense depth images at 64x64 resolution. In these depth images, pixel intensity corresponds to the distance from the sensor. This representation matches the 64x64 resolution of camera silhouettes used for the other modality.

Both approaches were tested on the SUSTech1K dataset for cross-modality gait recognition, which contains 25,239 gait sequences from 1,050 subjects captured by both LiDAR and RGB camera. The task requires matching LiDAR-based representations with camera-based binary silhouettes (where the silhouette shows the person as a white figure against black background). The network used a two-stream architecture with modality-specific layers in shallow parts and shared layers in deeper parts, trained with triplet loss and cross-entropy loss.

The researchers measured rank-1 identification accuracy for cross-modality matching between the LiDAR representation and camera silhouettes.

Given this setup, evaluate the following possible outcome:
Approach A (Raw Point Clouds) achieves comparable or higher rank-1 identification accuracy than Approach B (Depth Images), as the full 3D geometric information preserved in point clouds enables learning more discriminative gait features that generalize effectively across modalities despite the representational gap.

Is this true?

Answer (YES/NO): NO